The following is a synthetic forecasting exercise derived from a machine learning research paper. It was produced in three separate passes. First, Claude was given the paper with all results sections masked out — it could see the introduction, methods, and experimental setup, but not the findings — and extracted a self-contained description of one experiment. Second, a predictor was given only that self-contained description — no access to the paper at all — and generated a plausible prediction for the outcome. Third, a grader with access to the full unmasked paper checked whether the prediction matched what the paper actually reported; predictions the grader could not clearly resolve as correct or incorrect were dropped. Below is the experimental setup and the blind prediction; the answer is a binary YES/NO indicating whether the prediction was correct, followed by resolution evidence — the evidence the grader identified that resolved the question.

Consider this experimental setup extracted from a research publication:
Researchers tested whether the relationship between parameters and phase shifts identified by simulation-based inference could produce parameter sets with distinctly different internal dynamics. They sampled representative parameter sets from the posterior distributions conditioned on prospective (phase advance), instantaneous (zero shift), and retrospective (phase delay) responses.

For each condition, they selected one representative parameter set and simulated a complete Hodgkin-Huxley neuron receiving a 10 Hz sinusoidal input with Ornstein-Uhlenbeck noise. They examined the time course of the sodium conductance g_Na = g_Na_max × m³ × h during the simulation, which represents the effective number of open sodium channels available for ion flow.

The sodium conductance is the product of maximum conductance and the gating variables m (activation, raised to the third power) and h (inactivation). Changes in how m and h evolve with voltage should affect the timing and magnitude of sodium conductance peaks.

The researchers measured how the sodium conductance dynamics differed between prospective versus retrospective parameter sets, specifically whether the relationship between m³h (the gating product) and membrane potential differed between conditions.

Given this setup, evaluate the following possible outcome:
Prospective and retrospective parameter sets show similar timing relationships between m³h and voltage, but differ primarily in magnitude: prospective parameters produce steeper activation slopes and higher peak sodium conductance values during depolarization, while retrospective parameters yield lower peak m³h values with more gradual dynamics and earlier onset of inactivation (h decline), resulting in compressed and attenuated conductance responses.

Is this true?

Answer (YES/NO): NO